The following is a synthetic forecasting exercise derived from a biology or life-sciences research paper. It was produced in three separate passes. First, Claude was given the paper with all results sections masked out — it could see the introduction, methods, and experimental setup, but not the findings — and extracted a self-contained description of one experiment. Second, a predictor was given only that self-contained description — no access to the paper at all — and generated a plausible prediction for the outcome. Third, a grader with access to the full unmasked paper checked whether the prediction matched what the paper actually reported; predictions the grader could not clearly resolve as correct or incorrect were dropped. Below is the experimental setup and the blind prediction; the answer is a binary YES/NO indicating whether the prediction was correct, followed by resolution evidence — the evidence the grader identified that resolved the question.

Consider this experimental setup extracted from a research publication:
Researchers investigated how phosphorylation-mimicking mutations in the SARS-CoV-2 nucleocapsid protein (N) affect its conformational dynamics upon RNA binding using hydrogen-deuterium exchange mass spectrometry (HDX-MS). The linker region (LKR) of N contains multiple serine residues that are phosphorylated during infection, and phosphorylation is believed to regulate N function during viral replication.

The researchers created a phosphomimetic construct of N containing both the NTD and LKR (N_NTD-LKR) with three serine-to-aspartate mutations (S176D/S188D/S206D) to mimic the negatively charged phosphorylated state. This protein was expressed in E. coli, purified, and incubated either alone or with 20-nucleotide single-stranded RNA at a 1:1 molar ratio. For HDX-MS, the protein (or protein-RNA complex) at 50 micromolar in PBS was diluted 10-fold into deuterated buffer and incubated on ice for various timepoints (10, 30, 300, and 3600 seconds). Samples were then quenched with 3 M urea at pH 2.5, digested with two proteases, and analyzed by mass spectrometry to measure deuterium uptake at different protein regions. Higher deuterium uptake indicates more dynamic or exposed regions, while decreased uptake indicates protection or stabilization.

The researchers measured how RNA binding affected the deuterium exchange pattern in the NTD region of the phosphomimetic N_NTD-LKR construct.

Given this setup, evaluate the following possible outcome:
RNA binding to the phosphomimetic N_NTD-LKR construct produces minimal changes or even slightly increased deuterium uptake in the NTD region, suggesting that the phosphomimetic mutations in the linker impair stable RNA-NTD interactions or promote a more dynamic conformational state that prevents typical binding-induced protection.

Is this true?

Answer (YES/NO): NO